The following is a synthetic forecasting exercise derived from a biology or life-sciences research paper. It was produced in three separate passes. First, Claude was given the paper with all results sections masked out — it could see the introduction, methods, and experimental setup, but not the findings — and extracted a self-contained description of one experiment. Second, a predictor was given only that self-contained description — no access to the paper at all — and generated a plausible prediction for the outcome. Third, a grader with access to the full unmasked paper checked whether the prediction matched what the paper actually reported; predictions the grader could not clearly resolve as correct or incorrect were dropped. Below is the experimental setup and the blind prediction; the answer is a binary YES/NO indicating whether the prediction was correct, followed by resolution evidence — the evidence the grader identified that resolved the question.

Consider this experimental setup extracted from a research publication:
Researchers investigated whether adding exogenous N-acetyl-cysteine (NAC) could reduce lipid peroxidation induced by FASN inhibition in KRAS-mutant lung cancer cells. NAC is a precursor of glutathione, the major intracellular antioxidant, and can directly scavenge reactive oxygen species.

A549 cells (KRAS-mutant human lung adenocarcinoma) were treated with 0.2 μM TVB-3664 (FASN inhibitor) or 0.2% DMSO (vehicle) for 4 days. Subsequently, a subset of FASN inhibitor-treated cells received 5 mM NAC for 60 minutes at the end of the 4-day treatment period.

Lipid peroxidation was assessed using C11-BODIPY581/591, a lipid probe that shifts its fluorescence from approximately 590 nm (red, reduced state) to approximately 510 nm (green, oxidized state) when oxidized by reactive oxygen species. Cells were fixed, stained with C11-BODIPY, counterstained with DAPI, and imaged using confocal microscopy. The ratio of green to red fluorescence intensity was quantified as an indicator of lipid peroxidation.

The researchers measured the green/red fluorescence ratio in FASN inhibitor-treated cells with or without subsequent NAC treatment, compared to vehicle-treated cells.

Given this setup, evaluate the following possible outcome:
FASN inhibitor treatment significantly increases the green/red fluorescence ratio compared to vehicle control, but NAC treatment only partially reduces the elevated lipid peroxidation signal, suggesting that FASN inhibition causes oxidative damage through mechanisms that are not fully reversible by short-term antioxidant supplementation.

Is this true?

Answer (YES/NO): NO